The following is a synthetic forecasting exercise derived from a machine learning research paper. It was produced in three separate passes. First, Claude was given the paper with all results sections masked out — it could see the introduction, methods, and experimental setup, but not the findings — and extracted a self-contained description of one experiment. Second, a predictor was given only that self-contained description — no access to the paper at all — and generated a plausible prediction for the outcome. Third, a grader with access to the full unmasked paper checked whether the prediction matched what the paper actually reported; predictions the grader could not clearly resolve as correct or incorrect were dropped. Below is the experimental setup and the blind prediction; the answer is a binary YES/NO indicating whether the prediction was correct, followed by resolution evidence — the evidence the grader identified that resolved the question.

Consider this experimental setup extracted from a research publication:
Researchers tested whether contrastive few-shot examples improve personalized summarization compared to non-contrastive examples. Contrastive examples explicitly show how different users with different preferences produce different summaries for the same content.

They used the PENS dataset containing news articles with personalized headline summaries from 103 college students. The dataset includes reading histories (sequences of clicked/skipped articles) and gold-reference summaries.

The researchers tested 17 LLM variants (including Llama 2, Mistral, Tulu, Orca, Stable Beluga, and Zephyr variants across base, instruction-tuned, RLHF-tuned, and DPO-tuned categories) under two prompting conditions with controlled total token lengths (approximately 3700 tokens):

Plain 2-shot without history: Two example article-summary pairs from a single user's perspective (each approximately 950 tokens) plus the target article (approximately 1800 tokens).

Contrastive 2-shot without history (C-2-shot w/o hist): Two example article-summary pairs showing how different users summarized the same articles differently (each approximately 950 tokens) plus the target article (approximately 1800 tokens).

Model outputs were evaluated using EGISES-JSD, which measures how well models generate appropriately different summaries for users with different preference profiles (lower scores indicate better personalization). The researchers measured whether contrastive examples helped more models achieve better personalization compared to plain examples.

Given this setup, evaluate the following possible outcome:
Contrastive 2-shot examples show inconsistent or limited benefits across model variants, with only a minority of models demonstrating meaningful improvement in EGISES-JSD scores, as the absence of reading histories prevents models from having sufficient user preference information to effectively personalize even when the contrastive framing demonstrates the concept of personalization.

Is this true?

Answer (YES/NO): YES